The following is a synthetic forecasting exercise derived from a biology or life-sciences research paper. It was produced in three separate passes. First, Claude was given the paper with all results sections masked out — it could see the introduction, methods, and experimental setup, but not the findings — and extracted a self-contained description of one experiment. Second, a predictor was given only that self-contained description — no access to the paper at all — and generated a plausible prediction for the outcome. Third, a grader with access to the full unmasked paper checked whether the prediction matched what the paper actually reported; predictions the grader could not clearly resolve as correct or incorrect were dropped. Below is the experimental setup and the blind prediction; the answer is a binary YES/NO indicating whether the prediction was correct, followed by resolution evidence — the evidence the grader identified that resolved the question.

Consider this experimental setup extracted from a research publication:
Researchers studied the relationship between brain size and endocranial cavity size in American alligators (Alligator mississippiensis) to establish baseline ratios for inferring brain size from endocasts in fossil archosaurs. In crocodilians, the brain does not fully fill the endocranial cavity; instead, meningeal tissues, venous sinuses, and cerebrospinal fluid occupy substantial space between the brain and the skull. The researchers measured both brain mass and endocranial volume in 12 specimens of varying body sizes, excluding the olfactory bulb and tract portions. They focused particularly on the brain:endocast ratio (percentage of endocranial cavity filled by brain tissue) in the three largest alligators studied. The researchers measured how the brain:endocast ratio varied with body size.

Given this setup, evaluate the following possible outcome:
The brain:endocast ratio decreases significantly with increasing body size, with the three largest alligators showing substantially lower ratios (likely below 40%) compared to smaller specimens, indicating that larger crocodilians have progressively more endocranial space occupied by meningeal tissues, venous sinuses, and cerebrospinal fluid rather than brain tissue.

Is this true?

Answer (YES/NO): YES